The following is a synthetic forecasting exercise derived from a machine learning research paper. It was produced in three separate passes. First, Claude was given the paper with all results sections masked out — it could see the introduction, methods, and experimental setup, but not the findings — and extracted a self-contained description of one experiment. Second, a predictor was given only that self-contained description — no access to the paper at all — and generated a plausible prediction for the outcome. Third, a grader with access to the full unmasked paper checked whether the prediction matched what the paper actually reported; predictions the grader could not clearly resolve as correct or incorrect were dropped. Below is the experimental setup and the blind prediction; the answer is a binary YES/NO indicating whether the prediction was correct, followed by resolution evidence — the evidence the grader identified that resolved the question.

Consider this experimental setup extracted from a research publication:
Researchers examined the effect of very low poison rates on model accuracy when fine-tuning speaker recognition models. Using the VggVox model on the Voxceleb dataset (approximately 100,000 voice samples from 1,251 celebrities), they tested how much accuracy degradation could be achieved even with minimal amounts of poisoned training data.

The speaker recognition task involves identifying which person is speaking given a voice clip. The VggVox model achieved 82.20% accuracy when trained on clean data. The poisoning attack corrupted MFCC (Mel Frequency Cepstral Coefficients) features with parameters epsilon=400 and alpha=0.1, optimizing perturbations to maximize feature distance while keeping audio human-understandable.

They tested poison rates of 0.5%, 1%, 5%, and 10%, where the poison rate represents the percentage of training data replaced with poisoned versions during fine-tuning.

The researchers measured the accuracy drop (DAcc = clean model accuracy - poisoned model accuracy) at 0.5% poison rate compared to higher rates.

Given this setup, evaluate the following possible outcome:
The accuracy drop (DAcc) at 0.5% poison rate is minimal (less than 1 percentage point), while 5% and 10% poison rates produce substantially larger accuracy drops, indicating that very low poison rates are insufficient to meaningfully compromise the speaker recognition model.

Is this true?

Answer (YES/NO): NO